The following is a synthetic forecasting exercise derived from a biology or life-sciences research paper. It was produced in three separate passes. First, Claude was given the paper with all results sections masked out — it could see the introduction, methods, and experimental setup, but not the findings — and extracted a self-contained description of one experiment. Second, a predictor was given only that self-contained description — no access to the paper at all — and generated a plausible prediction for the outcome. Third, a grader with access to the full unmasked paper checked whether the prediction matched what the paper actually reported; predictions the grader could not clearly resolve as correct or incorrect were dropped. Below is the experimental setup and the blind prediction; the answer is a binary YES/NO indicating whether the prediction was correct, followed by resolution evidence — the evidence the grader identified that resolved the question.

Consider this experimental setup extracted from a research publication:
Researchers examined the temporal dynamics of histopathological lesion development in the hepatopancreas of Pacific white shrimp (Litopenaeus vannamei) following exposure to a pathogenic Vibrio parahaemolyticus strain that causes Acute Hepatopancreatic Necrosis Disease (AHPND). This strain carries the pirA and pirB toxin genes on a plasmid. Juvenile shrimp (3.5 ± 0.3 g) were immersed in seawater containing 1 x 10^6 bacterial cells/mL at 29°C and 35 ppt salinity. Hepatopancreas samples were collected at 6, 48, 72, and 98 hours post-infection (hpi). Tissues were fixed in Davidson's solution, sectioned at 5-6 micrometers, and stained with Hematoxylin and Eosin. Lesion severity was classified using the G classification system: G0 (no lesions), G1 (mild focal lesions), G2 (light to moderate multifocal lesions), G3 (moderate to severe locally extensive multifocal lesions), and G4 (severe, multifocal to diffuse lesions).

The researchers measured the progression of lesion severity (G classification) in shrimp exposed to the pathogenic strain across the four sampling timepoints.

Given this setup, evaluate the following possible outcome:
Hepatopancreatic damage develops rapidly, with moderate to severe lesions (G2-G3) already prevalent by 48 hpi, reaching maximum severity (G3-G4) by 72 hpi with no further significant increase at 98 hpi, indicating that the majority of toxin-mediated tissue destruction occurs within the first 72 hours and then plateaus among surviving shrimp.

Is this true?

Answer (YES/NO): NO